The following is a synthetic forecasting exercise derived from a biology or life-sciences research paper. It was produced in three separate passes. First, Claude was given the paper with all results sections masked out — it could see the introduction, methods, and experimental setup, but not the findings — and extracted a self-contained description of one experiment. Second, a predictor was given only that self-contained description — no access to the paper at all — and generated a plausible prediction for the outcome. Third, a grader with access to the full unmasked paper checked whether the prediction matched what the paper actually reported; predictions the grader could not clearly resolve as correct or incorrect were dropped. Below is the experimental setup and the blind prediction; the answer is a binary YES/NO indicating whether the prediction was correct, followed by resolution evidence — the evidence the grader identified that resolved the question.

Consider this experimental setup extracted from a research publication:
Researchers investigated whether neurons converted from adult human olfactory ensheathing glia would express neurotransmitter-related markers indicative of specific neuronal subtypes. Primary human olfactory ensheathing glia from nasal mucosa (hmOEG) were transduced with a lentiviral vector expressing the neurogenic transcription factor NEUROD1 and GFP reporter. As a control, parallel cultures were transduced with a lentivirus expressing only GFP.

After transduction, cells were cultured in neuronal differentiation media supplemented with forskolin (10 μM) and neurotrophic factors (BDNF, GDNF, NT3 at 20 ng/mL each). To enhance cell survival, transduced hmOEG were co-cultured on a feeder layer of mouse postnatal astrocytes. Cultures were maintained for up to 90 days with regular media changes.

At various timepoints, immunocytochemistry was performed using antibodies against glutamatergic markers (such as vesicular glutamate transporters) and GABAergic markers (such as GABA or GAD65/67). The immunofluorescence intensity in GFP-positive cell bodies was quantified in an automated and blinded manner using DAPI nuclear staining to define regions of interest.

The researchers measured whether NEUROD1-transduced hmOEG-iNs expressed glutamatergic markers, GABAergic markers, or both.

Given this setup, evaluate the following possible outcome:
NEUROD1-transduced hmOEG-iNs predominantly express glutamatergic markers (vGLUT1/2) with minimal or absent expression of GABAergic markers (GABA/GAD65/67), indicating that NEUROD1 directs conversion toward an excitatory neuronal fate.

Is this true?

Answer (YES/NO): NO